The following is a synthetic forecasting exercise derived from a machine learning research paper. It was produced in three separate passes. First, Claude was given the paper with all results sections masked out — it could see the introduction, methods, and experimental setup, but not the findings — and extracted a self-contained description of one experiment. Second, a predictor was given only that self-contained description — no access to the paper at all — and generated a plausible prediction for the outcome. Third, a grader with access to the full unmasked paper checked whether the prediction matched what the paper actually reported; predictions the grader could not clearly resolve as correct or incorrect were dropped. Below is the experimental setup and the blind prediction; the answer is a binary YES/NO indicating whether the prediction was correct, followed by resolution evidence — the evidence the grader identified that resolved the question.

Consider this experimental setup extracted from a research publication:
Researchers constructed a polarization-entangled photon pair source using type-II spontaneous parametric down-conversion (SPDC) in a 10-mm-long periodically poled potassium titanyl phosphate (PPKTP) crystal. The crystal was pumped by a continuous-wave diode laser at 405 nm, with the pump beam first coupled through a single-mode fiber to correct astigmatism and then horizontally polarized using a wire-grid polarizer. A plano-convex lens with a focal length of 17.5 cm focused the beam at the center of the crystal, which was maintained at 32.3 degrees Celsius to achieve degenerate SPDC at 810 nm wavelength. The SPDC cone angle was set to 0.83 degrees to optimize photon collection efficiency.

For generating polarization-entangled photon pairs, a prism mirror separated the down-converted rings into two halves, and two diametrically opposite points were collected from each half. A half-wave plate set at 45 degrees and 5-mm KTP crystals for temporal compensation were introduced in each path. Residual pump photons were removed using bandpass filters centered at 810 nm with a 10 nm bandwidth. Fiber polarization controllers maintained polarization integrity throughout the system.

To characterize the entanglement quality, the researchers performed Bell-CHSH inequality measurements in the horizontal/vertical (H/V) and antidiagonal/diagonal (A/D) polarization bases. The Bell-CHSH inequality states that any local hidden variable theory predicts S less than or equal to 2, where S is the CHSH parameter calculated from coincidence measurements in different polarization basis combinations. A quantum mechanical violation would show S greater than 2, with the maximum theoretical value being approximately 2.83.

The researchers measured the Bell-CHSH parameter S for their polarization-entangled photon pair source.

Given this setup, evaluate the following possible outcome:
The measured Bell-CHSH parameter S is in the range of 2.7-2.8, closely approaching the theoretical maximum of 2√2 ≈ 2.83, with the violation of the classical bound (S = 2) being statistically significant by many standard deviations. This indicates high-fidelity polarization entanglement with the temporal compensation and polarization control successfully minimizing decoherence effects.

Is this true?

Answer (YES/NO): YES